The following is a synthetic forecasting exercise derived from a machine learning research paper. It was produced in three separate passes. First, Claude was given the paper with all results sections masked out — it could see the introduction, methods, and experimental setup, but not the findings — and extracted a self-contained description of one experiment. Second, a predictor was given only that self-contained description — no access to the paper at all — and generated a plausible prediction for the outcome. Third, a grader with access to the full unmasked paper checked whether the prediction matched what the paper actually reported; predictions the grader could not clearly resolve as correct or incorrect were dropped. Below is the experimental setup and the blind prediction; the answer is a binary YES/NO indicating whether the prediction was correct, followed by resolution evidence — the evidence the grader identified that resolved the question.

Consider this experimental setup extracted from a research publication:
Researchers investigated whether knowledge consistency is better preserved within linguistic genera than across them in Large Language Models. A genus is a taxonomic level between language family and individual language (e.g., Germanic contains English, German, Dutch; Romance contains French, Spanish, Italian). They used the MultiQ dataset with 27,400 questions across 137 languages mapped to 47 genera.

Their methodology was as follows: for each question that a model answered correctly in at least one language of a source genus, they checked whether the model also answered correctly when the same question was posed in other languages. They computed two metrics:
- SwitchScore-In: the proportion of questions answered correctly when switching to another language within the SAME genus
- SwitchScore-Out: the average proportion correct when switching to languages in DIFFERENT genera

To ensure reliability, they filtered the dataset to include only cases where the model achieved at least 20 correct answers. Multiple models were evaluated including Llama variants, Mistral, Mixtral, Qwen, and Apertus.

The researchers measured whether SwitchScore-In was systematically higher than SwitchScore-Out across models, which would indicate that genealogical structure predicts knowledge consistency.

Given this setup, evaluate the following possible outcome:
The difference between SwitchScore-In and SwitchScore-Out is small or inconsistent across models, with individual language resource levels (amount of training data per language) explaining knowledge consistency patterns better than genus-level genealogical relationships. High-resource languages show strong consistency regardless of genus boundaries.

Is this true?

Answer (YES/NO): NO